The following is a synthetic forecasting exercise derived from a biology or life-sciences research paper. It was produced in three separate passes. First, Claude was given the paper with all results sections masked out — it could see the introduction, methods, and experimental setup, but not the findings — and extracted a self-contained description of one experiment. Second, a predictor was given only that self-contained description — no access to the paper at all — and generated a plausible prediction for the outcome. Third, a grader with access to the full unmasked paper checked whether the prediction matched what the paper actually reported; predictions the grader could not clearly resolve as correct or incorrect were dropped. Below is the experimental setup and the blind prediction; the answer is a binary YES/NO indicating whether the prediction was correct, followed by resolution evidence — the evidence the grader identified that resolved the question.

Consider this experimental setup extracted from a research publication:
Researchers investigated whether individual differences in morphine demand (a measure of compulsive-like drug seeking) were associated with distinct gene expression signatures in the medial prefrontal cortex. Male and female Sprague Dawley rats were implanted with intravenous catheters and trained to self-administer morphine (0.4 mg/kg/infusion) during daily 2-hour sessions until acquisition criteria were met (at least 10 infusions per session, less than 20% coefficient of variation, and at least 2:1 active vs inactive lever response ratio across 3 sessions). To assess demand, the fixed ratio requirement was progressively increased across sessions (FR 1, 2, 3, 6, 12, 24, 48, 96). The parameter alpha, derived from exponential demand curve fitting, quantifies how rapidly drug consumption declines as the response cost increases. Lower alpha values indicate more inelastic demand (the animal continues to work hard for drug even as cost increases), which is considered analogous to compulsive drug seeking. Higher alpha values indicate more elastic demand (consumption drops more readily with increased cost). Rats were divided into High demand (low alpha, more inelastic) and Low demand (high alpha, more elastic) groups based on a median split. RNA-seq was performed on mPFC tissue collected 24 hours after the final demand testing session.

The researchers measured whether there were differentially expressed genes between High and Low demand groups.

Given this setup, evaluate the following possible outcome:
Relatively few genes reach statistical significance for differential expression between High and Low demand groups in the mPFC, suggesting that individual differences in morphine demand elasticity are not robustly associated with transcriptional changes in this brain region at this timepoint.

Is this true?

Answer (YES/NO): NO